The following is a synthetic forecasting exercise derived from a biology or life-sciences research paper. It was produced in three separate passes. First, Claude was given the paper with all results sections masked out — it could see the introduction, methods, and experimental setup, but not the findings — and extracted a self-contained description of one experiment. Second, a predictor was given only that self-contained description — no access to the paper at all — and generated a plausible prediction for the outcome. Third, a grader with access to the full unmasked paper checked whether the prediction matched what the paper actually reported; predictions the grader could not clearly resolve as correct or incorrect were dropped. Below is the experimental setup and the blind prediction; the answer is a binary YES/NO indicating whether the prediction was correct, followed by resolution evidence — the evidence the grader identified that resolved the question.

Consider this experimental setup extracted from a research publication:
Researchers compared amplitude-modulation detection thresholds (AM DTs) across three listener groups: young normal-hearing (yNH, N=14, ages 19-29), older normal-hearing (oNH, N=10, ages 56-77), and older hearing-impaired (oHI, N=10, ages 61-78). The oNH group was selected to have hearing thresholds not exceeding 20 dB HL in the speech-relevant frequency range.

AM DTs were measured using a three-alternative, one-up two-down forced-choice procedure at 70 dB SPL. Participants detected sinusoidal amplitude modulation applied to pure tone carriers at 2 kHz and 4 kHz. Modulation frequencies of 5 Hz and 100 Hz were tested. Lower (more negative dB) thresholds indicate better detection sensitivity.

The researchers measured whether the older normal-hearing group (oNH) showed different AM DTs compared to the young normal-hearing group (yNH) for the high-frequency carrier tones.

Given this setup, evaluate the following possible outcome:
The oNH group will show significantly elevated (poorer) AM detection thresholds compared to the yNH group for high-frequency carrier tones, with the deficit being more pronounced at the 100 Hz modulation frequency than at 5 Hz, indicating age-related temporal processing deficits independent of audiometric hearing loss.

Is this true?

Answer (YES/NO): YES